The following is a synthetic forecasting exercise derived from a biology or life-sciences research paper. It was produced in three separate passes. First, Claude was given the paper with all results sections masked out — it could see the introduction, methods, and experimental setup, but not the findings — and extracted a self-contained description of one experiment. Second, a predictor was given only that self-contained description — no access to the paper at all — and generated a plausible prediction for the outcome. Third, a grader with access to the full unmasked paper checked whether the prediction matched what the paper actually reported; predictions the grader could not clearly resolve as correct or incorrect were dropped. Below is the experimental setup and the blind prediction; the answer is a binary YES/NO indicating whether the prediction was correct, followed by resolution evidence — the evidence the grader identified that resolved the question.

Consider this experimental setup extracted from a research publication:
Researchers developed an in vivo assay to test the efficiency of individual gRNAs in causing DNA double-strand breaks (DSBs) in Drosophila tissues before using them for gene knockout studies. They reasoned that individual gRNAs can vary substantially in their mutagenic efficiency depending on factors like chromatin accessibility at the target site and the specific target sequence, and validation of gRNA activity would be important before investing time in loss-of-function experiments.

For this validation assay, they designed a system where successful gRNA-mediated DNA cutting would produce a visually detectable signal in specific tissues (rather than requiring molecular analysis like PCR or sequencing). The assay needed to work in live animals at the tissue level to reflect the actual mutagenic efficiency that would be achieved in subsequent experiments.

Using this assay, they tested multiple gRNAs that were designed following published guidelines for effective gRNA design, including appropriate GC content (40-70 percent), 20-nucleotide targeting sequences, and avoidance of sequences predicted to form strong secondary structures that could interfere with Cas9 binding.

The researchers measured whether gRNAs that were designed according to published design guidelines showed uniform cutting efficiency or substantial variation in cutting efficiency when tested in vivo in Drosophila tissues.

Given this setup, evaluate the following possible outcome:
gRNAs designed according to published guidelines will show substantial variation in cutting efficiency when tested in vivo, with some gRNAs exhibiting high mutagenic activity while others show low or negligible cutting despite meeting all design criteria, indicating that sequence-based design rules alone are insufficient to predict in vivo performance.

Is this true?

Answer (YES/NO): YES